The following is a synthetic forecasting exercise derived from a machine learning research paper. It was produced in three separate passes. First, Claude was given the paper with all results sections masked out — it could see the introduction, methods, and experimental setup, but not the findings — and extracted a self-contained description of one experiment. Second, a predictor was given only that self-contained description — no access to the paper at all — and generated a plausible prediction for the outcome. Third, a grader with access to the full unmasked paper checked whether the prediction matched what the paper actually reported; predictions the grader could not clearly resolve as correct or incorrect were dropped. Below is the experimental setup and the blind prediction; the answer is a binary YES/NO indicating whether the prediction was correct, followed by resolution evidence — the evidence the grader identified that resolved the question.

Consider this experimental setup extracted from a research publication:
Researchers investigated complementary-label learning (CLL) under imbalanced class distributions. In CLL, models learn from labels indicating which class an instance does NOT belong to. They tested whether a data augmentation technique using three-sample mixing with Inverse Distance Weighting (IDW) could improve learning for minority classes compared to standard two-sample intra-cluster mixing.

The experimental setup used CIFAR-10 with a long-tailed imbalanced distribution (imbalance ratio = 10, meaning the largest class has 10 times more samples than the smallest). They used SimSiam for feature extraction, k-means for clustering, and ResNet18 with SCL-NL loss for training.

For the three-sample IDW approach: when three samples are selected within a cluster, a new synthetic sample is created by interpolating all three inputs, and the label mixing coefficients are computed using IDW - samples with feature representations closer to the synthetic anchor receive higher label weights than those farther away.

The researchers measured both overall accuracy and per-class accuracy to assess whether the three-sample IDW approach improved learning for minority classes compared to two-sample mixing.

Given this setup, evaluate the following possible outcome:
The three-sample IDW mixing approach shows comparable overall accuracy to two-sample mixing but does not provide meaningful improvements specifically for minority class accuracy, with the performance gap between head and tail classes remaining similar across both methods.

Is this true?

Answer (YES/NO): NO